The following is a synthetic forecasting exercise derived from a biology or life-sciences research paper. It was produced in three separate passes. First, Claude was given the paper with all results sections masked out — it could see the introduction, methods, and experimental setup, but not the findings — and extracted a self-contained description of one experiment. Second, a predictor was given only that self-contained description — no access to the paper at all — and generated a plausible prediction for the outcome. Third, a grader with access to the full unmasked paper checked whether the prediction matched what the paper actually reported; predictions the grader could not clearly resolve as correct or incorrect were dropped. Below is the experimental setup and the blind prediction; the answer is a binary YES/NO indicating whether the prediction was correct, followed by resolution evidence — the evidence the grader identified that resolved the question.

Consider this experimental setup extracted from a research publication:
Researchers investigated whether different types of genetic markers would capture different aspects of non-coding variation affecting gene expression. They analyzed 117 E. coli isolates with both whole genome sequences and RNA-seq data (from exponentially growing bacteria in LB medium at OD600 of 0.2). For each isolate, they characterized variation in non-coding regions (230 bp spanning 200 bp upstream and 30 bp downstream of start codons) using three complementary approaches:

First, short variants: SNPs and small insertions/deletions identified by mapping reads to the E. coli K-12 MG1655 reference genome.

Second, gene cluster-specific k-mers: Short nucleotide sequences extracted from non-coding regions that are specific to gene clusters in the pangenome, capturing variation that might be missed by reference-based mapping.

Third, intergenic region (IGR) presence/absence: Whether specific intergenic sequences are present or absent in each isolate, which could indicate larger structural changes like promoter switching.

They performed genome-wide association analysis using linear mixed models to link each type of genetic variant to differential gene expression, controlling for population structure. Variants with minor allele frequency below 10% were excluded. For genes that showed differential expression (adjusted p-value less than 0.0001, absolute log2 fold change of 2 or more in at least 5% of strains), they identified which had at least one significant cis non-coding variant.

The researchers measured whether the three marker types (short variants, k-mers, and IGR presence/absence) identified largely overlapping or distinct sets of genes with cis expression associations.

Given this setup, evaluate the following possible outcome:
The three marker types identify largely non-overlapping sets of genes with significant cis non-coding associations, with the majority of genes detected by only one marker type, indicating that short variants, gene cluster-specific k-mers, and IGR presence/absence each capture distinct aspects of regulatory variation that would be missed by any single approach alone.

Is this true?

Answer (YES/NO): NO